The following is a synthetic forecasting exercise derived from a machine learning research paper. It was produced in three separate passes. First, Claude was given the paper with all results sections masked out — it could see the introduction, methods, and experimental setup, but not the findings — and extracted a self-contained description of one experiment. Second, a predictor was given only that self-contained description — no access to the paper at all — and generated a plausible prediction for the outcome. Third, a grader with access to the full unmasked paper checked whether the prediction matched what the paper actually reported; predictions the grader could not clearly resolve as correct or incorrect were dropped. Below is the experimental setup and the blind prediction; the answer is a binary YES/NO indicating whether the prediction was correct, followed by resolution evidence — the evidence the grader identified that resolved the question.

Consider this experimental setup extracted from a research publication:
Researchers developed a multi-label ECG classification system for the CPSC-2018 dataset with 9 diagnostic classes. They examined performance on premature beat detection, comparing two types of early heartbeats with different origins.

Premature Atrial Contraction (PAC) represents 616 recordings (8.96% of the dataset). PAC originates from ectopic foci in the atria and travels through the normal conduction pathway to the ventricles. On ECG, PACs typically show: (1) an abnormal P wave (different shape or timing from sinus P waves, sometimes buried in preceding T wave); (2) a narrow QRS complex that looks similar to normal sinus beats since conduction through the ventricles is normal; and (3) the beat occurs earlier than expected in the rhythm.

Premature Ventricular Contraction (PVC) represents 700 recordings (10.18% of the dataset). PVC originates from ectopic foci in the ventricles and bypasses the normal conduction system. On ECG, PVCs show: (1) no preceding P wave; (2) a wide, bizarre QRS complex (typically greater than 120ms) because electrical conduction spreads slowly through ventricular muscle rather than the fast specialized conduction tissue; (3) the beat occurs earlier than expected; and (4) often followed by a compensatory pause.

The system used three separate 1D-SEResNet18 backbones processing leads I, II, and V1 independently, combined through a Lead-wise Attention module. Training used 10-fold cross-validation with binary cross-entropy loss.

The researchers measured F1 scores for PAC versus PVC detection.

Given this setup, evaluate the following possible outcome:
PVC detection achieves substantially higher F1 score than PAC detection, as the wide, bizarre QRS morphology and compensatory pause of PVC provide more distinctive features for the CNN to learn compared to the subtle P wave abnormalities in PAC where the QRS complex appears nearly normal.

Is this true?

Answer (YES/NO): YES